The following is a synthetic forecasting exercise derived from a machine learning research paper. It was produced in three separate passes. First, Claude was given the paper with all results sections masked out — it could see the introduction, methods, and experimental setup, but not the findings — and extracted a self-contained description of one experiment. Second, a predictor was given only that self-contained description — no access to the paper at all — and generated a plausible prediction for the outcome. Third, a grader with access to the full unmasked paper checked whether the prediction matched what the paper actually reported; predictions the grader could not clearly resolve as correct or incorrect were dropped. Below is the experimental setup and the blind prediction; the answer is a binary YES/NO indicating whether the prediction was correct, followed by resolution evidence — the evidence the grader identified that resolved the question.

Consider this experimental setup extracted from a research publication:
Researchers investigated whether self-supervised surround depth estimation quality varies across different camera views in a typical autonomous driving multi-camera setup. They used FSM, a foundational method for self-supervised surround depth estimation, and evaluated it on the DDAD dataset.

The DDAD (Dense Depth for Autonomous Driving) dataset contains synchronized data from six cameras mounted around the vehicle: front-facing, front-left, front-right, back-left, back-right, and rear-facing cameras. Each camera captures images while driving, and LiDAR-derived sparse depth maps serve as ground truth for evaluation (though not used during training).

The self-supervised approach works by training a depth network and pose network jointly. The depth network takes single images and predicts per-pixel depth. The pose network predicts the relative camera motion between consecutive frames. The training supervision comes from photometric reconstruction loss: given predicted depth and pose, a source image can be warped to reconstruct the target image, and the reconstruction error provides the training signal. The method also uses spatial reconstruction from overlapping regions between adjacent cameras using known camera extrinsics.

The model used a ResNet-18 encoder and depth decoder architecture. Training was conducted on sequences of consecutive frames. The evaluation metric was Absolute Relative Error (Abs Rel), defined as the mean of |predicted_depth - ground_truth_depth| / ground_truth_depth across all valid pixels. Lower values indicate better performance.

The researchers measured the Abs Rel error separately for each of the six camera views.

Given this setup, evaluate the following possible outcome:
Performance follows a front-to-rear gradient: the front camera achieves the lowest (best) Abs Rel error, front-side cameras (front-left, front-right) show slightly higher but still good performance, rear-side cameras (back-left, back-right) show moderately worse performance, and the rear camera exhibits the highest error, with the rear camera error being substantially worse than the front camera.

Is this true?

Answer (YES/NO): NO